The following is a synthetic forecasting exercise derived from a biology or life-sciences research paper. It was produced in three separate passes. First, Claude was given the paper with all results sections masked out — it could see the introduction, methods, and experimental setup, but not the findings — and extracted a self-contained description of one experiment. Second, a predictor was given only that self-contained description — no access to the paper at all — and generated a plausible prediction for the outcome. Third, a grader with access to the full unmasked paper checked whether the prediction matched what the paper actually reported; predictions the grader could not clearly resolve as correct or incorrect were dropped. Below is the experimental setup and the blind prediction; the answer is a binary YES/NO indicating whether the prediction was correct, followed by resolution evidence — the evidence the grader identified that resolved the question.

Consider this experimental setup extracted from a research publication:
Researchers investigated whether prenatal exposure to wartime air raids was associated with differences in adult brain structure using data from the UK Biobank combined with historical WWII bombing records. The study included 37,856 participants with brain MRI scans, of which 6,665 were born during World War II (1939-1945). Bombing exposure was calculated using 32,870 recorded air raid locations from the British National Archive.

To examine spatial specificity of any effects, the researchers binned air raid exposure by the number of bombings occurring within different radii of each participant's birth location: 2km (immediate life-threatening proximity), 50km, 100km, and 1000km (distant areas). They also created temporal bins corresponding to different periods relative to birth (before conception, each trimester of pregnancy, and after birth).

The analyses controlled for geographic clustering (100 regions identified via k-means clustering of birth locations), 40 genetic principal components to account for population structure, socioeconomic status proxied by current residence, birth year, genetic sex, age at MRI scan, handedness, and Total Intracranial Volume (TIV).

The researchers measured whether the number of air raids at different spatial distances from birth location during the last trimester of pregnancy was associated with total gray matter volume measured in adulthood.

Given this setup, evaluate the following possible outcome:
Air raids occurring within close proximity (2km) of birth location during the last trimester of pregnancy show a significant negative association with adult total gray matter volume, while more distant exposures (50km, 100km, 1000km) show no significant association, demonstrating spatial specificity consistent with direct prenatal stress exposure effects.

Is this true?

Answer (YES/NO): YES